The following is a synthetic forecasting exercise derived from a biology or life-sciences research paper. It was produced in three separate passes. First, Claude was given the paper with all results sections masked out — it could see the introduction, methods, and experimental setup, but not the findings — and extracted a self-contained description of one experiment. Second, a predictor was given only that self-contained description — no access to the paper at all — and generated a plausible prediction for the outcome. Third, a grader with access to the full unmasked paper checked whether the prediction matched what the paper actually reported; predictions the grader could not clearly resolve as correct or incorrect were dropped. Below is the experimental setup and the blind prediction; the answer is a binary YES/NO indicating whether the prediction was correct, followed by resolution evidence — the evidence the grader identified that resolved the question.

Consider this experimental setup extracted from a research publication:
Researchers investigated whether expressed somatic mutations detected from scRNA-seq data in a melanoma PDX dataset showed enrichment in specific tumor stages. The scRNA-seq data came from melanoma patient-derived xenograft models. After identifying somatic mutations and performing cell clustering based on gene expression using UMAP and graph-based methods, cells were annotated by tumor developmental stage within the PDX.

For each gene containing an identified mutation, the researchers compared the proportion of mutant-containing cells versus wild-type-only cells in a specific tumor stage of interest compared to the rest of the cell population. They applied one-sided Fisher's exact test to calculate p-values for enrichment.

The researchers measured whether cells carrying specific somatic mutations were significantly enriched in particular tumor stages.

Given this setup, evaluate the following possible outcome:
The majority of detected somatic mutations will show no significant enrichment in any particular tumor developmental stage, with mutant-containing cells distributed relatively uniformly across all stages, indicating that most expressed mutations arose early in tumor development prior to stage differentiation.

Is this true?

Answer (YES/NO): NO